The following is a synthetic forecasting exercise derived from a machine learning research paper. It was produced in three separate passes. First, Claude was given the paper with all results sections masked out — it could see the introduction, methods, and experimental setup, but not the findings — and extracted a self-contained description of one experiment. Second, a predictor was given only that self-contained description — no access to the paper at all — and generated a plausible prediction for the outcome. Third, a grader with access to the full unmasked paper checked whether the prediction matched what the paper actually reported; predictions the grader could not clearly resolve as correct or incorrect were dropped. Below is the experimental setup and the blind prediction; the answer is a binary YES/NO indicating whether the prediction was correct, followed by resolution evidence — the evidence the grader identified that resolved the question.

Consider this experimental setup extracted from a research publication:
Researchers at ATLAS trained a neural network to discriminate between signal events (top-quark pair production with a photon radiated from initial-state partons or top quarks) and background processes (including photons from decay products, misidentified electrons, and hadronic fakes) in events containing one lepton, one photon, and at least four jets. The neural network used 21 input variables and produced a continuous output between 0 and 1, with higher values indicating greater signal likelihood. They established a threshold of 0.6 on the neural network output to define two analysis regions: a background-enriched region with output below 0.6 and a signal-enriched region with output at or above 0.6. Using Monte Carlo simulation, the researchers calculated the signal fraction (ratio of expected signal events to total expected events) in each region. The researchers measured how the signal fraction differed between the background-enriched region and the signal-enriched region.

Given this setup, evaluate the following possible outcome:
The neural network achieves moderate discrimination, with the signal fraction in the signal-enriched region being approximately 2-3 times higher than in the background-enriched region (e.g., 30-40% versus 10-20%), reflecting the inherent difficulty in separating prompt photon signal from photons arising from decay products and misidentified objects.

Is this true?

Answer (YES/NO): NO